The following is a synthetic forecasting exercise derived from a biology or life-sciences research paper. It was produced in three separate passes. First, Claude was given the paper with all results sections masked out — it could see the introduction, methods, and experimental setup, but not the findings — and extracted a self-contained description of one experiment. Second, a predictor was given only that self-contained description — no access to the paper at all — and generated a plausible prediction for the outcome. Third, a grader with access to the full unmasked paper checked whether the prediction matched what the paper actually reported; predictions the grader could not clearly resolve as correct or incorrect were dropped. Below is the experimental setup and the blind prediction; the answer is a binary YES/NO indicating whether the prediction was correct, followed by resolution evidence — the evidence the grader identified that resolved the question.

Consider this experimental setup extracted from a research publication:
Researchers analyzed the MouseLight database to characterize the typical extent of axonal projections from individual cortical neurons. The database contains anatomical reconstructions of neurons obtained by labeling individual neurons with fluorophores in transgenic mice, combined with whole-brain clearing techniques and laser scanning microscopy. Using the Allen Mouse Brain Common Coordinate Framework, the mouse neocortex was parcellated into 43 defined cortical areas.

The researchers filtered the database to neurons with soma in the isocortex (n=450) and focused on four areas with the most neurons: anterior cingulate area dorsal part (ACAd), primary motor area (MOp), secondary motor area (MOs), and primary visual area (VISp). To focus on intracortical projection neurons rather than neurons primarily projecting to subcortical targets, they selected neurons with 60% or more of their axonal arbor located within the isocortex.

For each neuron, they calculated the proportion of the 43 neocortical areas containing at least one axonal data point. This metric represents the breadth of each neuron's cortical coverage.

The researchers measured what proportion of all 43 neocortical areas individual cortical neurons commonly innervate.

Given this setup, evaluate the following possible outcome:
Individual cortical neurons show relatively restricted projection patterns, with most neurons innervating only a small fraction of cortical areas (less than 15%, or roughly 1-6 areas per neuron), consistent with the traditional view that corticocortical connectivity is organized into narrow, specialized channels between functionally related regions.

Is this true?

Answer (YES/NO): NO